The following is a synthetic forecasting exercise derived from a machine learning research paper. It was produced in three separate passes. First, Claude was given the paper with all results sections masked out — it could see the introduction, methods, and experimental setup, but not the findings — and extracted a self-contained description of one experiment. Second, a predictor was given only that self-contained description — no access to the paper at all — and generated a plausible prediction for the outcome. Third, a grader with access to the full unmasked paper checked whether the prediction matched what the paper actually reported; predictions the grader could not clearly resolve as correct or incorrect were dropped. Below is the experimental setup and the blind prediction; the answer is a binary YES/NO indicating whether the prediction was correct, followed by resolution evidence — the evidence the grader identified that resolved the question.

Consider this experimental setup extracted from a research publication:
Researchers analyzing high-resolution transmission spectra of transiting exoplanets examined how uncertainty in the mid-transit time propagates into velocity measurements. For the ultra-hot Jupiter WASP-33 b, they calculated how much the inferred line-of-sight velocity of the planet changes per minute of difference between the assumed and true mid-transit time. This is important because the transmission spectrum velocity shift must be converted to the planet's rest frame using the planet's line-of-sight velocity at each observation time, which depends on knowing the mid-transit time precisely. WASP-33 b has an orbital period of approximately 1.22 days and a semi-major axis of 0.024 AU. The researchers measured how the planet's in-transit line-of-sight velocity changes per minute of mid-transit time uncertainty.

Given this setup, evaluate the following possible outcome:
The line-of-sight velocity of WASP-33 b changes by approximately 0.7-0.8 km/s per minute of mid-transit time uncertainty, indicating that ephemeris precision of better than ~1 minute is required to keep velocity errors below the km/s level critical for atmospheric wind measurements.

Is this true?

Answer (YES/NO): YES